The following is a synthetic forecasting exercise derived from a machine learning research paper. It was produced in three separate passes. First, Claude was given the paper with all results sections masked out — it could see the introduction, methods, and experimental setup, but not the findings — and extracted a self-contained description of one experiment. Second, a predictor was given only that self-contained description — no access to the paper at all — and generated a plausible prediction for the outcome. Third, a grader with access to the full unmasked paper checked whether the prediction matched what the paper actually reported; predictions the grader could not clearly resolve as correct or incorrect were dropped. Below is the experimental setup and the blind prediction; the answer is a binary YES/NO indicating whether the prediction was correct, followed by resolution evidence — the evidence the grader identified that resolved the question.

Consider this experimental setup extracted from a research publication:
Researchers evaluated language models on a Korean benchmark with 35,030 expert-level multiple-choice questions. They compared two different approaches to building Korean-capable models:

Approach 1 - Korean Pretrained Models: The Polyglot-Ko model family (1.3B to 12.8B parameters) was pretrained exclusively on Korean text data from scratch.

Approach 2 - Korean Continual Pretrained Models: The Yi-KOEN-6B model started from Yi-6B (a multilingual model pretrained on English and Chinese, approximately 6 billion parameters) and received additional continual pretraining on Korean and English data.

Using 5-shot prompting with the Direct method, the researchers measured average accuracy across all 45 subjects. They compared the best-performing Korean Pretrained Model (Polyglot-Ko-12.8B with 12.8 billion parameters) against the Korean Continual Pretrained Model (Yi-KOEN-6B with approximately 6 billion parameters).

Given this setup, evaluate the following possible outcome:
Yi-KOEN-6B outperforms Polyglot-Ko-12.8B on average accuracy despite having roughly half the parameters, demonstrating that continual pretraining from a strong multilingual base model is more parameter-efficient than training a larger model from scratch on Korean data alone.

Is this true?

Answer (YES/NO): YES